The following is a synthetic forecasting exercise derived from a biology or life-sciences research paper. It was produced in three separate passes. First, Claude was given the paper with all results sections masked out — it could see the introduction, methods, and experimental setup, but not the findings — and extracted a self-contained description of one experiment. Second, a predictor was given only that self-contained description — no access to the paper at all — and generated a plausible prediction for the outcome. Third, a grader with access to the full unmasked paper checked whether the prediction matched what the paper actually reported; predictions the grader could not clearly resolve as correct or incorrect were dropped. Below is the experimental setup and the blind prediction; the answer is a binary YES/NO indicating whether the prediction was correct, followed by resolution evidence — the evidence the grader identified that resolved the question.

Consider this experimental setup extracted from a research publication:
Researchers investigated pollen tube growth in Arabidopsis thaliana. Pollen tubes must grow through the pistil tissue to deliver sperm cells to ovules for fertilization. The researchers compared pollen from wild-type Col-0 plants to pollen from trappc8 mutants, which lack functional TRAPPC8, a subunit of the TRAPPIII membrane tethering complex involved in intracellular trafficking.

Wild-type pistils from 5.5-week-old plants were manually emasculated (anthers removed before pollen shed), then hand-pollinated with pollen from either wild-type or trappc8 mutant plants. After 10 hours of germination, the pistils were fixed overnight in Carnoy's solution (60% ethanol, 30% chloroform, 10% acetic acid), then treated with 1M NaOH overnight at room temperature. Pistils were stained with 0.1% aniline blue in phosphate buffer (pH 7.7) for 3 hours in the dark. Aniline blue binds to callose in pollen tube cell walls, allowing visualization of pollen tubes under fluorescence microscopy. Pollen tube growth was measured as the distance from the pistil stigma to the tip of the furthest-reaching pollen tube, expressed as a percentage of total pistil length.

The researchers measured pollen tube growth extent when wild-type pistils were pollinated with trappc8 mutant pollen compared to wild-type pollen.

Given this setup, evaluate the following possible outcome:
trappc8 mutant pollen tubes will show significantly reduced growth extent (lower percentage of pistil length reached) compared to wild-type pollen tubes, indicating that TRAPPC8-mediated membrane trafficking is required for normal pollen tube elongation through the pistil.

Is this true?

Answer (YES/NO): YES